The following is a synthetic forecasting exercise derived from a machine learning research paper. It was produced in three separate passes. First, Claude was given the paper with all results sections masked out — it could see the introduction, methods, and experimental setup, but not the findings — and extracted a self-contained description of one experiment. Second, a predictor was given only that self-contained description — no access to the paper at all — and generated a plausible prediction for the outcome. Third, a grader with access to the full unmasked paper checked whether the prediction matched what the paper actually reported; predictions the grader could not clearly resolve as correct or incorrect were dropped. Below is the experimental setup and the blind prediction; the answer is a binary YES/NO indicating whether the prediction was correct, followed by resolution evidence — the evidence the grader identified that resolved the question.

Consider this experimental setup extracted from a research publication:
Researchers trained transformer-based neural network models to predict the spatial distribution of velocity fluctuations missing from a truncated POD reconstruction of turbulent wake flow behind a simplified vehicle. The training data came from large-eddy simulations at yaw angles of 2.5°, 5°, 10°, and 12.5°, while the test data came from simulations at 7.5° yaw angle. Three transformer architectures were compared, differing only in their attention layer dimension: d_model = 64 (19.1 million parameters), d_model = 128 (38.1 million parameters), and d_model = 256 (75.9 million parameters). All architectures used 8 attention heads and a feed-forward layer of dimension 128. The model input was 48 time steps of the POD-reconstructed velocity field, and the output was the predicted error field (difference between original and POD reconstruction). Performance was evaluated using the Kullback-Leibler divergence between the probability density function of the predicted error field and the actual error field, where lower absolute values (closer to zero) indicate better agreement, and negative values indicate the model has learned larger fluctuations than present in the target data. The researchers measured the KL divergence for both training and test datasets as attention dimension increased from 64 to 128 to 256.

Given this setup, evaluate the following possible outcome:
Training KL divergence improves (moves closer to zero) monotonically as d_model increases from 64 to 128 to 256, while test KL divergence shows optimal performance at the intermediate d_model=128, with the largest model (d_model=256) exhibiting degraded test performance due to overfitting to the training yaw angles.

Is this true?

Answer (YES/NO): YES